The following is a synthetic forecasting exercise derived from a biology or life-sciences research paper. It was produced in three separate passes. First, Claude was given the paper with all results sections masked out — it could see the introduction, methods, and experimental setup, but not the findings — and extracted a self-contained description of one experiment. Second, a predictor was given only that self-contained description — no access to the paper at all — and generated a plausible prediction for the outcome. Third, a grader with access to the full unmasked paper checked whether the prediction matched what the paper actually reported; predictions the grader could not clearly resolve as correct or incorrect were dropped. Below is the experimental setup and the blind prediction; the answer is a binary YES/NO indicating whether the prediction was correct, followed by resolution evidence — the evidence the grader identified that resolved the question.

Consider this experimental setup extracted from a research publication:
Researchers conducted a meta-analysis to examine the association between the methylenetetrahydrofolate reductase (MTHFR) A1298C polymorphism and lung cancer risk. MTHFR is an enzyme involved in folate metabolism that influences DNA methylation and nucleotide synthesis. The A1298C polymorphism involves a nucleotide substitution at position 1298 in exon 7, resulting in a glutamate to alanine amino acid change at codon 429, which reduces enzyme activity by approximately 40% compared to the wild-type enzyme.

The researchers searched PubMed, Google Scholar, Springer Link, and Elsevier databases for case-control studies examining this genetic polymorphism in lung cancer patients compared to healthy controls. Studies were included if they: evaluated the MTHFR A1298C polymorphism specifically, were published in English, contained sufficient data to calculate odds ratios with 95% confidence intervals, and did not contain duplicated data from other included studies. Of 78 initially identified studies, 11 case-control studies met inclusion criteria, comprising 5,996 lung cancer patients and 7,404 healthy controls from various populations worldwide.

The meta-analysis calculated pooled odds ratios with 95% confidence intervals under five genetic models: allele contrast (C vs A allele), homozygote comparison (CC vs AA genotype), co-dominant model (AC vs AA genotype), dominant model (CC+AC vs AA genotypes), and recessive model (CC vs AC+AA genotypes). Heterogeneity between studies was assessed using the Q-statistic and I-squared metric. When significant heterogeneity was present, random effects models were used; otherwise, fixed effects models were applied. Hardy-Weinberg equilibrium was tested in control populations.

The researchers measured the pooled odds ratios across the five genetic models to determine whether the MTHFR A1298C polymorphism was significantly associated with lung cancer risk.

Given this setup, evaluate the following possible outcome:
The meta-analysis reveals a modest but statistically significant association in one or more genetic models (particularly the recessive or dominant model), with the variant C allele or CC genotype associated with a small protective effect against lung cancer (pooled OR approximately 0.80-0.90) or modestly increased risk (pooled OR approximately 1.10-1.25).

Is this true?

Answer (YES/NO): NO